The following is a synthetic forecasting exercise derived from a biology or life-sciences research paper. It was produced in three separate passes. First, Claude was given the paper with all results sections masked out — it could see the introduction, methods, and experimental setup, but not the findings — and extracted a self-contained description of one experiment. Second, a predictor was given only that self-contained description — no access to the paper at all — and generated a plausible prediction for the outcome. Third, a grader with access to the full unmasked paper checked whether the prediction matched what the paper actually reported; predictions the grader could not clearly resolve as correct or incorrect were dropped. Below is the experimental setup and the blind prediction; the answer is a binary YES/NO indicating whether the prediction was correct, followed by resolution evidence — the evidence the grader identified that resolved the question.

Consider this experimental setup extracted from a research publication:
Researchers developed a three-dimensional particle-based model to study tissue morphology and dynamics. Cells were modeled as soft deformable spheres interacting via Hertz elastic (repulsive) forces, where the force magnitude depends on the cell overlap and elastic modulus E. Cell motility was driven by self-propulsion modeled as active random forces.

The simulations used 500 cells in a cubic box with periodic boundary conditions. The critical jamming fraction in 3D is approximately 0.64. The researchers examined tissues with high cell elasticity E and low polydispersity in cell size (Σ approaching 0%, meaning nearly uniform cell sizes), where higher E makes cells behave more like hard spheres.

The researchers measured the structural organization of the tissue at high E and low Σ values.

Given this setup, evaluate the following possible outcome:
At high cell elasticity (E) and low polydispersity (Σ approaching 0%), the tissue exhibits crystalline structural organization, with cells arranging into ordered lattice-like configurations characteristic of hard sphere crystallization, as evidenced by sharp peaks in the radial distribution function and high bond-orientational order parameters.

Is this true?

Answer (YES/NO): YES